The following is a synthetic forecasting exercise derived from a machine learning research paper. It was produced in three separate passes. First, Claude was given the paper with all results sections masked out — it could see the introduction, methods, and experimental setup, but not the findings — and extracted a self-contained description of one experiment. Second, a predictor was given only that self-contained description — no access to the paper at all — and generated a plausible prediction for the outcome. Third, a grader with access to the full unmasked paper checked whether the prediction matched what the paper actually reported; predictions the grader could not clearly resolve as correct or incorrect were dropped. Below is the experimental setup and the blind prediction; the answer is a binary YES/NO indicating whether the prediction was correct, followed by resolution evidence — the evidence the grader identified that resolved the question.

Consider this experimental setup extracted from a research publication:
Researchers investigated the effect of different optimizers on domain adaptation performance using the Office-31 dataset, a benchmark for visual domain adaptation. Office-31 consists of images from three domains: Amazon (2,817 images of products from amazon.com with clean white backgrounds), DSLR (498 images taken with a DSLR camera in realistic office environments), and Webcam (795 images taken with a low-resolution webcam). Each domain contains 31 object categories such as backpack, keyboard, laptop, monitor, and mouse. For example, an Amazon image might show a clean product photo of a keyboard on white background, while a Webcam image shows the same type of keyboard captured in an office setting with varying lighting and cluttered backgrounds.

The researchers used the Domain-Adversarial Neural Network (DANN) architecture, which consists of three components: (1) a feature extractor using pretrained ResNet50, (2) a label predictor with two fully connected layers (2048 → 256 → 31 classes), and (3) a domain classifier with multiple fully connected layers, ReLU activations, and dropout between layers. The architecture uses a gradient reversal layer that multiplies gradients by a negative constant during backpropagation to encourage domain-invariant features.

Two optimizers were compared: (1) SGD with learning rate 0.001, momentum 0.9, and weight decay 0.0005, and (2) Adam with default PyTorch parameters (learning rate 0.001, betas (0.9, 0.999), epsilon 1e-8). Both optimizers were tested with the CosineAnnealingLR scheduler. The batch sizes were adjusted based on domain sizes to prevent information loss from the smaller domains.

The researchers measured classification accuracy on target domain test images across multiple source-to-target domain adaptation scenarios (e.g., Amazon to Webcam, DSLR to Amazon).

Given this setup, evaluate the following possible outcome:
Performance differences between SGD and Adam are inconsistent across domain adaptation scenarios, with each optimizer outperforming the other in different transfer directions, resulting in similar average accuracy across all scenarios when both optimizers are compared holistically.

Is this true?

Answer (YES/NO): NO